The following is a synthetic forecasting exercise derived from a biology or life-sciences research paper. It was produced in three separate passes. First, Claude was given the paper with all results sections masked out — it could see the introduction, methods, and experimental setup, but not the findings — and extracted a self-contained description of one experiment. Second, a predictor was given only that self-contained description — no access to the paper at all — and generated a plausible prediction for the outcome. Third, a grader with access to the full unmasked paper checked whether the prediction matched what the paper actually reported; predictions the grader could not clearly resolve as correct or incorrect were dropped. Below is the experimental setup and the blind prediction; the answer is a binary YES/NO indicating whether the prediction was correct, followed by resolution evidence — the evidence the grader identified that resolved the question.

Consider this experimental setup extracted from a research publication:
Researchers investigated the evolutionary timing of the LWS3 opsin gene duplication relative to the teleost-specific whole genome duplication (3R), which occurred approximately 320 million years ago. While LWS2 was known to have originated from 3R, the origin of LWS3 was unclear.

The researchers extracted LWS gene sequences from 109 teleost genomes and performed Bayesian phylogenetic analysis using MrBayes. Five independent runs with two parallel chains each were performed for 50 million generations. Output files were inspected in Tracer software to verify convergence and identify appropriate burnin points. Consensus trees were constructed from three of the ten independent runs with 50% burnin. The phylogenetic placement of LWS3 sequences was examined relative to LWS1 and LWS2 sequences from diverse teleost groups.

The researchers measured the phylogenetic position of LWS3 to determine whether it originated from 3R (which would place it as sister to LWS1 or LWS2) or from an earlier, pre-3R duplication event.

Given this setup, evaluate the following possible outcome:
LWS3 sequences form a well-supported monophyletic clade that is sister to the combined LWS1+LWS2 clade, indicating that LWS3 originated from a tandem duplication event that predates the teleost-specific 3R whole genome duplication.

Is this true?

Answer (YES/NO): NO